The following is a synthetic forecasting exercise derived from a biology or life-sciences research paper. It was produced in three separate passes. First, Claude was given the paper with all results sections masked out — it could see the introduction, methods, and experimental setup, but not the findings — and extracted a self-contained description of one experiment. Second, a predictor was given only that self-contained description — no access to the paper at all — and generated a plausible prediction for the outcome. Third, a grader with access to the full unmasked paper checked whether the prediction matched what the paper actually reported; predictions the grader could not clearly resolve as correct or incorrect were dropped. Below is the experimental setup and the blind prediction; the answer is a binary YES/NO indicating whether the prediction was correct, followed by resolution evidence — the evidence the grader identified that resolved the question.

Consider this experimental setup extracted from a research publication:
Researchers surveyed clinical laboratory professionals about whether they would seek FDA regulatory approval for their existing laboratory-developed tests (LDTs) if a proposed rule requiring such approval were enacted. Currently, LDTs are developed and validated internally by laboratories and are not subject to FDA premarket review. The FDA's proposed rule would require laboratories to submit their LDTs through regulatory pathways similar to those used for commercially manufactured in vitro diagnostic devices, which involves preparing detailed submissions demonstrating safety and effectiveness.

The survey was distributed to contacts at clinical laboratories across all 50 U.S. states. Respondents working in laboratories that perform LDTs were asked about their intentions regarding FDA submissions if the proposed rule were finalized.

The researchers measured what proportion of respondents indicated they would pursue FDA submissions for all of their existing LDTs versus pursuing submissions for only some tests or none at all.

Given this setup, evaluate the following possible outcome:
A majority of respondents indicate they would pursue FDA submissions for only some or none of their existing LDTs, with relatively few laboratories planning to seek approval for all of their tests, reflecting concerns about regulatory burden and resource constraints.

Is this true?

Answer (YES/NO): YES